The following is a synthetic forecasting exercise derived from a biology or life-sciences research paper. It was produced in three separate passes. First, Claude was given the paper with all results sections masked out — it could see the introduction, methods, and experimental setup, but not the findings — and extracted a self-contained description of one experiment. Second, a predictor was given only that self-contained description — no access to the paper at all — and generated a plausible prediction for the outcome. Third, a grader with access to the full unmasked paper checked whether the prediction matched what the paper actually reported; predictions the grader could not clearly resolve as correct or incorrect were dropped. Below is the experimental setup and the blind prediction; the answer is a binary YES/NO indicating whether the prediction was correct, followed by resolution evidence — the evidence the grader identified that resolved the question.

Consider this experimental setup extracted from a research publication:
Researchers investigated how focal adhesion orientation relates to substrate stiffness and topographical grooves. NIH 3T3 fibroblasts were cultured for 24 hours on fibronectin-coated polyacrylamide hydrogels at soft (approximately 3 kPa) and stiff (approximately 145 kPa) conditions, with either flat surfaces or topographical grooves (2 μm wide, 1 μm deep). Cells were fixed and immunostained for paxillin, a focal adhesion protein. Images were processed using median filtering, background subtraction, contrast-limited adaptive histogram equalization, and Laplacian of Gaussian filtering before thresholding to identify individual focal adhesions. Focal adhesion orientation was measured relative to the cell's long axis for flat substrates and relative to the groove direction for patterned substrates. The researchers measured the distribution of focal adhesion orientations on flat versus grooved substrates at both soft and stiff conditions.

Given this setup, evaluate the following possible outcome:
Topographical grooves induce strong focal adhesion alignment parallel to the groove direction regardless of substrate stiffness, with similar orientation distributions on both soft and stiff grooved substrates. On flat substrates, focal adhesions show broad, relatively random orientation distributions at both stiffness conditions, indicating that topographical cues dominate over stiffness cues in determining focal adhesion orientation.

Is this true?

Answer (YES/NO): NO